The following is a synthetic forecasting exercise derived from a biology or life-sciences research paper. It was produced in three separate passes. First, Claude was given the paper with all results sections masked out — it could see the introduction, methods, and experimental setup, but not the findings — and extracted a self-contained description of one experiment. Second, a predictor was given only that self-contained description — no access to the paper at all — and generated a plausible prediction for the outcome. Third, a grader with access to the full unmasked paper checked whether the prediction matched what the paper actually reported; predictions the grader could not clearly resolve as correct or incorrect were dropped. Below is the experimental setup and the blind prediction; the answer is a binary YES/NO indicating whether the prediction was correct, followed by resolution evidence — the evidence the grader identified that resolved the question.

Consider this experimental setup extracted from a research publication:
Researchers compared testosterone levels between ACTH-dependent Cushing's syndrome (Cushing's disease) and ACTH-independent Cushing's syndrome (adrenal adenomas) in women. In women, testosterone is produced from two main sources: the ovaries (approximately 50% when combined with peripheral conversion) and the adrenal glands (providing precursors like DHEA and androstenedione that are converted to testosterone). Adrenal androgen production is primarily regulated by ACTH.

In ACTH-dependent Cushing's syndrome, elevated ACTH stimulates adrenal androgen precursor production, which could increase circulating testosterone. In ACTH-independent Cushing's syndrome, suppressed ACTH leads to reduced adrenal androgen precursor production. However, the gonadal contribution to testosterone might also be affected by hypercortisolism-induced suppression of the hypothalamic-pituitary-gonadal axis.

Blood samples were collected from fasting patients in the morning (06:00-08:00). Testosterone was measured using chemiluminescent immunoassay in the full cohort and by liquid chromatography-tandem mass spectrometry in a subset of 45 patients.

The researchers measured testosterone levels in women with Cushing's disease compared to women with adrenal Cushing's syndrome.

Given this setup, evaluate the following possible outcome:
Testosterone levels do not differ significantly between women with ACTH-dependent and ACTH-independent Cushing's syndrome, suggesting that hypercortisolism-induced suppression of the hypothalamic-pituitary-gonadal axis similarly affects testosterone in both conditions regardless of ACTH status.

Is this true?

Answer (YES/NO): NO